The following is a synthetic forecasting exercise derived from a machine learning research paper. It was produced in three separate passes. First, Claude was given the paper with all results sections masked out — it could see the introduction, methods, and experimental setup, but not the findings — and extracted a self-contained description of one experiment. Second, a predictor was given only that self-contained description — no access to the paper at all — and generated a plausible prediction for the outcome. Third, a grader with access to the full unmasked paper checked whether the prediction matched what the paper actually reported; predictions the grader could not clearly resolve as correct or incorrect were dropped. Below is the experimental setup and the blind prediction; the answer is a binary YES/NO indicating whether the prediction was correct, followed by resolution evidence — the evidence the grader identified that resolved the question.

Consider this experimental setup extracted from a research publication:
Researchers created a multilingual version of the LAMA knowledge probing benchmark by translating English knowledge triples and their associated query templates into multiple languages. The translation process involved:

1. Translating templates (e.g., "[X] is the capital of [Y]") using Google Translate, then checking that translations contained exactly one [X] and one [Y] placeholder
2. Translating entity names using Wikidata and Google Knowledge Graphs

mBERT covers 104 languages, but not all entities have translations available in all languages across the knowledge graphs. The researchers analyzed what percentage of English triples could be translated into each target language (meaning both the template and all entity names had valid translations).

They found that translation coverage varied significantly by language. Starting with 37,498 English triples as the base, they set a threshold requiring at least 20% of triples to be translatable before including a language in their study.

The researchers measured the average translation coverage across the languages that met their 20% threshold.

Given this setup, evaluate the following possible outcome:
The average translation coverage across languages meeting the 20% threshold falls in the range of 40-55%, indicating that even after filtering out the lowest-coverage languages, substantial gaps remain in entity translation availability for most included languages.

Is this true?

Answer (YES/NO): YES